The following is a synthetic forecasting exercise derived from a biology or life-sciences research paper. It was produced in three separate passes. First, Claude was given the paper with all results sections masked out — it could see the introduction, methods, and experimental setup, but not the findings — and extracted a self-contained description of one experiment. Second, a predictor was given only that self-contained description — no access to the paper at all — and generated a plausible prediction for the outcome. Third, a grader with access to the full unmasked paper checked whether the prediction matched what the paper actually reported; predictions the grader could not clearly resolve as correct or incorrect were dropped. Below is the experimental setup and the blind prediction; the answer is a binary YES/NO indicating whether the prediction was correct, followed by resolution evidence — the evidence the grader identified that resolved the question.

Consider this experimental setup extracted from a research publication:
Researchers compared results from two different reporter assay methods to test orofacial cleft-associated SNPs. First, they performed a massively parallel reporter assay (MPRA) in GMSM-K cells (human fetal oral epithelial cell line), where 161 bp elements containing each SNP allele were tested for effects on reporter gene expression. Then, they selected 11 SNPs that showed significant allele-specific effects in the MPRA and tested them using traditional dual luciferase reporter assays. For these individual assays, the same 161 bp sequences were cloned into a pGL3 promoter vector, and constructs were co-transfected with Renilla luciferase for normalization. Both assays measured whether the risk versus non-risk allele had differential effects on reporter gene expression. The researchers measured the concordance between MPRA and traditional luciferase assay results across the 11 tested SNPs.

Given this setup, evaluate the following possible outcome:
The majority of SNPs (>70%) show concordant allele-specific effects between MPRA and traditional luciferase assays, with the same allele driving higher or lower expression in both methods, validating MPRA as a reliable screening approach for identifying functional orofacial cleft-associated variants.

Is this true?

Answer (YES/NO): NO